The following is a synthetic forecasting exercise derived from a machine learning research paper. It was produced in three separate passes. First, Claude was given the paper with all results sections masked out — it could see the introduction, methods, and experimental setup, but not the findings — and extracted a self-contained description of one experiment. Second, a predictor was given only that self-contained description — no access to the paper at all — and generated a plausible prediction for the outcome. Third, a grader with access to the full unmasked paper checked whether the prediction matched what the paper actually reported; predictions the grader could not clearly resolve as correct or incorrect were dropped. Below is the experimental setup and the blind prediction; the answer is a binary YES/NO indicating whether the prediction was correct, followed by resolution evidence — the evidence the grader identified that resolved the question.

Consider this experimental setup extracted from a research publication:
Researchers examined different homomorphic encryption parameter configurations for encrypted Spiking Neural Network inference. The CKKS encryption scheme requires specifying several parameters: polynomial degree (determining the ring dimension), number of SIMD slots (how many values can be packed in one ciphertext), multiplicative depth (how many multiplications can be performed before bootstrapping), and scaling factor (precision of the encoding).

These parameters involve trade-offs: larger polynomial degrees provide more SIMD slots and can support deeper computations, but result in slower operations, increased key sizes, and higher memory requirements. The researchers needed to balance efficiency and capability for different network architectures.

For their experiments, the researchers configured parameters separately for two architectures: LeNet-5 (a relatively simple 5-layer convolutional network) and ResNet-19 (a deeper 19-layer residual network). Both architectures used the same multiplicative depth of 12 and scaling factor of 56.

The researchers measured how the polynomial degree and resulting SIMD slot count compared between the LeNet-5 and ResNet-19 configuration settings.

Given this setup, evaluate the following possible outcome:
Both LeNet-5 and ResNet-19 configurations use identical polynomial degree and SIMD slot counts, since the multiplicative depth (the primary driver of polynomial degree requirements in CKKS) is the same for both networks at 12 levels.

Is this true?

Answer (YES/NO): NO